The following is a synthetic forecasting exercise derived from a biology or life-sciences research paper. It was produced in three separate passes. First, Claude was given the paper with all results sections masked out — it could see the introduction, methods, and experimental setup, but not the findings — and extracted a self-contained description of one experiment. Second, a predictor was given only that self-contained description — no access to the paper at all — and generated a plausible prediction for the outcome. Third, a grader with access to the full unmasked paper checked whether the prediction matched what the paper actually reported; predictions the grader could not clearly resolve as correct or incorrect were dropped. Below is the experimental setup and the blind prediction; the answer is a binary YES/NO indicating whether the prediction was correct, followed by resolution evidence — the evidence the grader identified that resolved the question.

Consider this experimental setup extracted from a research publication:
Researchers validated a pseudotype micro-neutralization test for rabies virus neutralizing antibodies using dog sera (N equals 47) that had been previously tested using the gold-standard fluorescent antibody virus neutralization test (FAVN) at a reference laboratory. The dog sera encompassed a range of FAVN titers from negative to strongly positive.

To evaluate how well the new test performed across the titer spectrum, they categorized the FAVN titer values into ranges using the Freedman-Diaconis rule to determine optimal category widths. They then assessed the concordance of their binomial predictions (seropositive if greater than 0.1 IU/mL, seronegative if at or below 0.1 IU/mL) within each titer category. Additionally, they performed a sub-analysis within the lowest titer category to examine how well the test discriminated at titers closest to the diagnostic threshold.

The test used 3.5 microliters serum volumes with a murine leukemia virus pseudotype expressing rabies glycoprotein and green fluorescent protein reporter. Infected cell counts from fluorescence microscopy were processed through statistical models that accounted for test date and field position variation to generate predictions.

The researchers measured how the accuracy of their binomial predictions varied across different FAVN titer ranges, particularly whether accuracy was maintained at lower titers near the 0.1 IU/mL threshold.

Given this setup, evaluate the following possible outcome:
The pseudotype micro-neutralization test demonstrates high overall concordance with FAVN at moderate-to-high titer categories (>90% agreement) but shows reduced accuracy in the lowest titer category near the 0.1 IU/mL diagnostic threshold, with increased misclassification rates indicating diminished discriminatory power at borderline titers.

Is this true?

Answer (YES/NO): YES